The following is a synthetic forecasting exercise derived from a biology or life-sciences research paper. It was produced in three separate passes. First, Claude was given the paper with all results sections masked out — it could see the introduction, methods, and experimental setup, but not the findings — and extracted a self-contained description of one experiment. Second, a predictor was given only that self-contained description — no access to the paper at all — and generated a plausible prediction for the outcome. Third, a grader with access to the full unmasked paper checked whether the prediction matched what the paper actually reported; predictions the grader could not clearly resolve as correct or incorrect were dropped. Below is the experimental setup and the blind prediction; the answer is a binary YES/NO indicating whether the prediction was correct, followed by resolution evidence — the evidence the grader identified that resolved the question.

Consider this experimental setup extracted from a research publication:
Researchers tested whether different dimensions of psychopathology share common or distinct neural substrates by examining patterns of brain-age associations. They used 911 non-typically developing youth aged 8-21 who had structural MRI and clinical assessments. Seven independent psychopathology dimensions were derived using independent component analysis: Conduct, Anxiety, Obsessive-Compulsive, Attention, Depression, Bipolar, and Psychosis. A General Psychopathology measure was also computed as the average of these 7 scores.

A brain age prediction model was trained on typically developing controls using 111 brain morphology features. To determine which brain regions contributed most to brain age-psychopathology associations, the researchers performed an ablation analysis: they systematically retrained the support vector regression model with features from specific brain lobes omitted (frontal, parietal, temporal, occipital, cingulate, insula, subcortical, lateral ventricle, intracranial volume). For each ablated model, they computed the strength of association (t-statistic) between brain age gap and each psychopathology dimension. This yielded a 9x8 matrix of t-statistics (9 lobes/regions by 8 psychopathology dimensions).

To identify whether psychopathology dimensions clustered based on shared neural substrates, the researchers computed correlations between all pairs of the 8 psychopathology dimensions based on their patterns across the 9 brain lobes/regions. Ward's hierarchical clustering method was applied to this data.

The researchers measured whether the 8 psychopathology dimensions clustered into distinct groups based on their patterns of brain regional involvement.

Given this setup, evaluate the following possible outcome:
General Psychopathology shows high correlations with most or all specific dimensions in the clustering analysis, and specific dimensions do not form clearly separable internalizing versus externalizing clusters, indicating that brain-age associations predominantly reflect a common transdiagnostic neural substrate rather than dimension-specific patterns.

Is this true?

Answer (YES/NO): NO